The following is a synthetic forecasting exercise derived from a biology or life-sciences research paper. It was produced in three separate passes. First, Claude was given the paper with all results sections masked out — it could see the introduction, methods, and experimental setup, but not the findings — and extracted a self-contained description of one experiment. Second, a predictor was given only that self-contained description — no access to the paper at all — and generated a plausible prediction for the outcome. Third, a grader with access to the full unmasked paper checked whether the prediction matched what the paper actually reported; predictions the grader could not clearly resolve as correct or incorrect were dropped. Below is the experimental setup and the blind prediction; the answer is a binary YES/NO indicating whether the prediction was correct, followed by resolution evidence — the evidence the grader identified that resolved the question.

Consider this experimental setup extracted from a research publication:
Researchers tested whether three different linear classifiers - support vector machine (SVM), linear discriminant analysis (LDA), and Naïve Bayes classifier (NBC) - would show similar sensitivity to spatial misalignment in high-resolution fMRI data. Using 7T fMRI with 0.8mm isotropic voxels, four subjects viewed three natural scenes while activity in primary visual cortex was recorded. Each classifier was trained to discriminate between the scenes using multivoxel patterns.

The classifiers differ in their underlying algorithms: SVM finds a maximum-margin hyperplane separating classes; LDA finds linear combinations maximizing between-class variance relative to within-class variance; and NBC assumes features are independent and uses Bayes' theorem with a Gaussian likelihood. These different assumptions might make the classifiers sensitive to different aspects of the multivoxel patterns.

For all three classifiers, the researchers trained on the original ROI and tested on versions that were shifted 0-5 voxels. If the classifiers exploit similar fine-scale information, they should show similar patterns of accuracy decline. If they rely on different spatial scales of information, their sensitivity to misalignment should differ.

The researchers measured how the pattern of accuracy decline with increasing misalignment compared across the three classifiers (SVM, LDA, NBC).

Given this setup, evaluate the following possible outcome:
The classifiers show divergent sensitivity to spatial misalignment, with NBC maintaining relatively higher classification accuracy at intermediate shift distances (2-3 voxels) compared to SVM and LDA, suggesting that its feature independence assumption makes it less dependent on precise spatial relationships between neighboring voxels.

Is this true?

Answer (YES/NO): NO